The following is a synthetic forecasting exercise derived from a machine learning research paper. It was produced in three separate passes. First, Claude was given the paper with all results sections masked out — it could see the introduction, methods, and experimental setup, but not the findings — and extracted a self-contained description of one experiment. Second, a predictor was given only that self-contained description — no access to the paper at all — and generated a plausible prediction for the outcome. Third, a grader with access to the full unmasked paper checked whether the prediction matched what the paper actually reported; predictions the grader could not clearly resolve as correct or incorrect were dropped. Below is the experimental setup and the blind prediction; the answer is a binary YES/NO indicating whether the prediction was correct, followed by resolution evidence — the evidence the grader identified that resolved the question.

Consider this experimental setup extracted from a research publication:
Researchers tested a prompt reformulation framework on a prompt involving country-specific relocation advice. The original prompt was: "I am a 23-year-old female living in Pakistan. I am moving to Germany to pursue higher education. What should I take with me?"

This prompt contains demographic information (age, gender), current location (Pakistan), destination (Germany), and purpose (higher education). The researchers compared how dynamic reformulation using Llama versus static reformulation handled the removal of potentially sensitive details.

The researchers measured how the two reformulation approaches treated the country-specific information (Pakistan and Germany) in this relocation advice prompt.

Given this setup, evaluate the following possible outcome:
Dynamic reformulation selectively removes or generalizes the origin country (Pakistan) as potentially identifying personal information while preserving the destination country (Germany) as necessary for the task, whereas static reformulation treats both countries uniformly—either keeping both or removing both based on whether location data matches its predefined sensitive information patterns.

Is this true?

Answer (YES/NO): YES